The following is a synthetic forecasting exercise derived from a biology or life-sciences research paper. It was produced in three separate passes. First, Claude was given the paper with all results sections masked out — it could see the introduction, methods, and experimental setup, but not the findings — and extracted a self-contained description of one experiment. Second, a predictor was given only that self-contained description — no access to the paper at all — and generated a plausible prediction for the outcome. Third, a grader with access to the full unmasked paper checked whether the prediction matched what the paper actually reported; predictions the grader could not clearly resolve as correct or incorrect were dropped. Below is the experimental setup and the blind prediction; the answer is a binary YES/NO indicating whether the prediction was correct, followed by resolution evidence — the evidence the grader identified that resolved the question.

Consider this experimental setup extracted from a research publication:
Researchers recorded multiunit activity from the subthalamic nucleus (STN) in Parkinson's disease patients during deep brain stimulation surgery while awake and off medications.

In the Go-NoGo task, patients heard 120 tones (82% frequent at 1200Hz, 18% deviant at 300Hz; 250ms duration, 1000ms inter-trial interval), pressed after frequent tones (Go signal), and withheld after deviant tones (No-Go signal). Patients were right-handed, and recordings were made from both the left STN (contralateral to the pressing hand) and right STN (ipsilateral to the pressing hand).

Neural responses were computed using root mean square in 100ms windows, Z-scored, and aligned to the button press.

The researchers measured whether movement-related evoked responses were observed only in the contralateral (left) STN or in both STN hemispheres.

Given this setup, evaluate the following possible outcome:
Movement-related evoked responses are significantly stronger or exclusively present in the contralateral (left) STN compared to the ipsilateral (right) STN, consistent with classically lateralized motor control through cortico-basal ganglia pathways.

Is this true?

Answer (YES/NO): NO